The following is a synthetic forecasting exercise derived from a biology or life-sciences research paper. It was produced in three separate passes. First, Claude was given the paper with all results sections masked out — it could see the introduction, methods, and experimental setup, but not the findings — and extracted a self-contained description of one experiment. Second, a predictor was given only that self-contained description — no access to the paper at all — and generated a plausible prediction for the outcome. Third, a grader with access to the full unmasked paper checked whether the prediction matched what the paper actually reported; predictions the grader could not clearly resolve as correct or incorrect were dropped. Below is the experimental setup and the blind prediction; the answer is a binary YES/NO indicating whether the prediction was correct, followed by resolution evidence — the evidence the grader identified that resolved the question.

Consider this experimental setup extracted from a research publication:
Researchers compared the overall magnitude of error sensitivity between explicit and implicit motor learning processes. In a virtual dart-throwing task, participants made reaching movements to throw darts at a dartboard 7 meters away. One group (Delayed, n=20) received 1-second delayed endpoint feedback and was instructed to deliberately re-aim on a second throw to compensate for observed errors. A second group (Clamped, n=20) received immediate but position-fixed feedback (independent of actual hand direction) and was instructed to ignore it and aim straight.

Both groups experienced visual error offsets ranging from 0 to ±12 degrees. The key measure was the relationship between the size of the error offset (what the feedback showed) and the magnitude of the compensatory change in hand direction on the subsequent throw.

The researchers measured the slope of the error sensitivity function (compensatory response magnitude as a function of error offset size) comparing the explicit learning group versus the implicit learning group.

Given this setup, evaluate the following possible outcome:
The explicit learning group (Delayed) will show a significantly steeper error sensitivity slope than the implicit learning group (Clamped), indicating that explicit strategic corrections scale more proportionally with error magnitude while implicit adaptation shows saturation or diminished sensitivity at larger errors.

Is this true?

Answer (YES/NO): YES